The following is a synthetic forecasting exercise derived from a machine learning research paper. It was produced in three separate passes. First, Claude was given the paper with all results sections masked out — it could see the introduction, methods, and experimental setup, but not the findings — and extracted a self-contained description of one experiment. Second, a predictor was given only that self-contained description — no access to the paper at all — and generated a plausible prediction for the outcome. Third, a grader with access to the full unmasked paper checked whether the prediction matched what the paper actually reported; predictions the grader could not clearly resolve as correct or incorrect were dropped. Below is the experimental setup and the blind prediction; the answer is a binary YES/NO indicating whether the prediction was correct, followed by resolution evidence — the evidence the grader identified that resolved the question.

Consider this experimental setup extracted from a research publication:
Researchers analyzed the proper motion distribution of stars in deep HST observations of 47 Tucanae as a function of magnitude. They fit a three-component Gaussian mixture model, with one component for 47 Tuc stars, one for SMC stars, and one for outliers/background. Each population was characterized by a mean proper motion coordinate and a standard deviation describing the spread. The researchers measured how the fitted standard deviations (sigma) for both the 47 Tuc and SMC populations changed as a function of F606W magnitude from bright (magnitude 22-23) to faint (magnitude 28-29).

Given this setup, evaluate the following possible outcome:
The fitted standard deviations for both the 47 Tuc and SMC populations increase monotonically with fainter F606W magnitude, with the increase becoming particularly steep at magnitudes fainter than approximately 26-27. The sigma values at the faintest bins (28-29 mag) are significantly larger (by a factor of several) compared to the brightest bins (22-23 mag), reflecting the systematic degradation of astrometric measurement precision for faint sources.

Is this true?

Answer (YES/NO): NO